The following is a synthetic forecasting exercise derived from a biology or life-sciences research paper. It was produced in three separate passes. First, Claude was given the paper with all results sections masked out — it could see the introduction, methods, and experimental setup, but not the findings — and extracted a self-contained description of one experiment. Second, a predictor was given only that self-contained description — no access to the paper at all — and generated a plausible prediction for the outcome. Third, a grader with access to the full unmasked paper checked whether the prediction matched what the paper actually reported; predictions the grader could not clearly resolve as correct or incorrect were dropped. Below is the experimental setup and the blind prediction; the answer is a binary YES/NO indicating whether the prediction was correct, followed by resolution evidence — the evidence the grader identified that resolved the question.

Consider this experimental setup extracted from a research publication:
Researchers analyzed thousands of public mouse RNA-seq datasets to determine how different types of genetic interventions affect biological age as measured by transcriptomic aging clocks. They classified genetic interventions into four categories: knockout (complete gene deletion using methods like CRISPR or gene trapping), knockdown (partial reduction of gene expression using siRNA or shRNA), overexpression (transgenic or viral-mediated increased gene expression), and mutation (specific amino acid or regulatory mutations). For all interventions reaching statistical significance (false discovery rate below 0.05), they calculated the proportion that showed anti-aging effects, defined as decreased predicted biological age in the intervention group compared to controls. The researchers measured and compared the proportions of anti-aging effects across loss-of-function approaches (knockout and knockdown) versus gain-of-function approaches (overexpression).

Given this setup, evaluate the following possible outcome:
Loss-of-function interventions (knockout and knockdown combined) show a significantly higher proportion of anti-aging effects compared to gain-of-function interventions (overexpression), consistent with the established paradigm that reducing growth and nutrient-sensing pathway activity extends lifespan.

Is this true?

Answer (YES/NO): YES